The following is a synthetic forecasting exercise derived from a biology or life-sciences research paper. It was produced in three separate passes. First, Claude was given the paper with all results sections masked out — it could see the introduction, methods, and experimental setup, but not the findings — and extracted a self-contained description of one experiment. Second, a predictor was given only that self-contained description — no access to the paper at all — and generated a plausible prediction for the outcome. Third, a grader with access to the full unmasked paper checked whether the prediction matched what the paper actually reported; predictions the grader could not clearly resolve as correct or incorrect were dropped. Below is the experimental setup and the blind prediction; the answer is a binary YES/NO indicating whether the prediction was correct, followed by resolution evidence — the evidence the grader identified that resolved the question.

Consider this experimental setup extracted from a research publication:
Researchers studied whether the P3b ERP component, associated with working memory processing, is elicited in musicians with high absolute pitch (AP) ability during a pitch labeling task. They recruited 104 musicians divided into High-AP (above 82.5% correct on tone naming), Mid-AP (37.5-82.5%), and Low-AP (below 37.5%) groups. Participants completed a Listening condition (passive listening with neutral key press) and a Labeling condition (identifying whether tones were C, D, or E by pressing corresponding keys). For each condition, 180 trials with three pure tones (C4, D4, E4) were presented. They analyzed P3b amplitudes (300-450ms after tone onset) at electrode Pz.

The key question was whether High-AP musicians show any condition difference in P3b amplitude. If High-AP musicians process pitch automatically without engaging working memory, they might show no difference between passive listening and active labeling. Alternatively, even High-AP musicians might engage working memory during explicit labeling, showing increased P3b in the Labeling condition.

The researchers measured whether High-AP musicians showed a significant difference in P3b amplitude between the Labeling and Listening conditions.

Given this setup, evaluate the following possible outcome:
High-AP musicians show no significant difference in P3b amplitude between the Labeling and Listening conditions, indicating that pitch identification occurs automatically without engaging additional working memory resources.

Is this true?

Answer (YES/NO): NO